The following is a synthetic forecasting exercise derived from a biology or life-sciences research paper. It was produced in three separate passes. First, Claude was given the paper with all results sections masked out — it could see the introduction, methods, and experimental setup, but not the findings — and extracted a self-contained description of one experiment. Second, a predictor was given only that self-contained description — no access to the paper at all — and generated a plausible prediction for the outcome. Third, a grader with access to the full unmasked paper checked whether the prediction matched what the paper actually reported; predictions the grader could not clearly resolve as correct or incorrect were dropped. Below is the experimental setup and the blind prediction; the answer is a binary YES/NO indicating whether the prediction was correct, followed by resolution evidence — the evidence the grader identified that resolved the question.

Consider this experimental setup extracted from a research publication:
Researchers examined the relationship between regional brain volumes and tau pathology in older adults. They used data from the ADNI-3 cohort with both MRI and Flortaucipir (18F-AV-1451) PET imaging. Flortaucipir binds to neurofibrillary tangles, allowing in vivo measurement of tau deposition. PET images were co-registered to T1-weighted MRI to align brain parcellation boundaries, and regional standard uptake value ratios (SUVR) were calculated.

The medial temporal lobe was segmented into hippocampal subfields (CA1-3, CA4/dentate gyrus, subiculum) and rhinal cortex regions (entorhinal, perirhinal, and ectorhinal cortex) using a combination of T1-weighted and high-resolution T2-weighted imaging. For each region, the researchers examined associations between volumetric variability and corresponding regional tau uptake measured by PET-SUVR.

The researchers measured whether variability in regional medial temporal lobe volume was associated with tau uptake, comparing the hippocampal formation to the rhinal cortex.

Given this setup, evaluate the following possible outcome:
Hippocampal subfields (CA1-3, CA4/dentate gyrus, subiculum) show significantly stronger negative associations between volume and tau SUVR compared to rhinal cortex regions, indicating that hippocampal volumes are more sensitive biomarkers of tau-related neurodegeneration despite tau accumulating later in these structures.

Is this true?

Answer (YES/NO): NO